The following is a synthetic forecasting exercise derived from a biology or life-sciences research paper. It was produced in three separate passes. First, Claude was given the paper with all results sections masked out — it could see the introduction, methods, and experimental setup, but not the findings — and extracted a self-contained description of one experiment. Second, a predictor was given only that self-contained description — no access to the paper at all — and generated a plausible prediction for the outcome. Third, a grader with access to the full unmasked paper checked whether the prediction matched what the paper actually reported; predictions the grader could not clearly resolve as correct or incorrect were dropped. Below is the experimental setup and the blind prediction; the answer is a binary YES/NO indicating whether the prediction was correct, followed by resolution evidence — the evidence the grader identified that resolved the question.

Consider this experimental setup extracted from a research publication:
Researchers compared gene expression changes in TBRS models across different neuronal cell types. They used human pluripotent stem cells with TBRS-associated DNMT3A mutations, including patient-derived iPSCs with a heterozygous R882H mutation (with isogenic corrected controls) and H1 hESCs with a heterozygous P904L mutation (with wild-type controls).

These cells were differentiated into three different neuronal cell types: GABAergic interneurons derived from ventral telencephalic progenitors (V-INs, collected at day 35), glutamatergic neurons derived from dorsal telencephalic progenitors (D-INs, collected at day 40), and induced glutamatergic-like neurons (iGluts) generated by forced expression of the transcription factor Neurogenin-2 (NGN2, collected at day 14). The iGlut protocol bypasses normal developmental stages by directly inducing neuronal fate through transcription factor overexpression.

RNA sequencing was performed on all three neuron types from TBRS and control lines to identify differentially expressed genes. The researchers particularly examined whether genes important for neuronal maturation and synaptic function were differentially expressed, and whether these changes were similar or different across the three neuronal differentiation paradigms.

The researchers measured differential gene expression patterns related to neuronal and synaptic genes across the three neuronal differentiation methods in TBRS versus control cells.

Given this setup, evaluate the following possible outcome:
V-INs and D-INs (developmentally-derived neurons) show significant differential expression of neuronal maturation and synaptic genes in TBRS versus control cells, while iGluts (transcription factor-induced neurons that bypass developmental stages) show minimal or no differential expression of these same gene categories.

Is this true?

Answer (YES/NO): NO